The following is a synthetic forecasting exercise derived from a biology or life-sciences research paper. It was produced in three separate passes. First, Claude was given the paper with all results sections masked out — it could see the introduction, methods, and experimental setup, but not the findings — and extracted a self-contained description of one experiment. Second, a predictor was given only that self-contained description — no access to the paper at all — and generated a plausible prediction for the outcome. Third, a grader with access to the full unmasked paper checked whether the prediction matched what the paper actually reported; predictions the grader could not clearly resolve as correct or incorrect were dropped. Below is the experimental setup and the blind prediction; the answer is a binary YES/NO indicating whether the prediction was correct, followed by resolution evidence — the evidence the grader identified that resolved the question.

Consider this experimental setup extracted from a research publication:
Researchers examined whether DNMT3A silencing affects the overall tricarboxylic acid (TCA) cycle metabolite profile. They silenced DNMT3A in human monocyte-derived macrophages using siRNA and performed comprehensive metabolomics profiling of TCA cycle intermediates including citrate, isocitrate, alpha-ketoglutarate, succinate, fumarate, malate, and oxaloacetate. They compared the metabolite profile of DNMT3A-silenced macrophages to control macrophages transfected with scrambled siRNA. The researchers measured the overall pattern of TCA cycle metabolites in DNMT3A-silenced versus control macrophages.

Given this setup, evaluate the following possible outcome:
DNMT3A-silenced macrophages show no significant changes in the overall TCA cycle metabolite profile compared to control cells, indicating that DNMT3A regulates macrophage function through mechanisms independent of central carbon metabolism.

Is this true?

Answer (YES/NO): NO